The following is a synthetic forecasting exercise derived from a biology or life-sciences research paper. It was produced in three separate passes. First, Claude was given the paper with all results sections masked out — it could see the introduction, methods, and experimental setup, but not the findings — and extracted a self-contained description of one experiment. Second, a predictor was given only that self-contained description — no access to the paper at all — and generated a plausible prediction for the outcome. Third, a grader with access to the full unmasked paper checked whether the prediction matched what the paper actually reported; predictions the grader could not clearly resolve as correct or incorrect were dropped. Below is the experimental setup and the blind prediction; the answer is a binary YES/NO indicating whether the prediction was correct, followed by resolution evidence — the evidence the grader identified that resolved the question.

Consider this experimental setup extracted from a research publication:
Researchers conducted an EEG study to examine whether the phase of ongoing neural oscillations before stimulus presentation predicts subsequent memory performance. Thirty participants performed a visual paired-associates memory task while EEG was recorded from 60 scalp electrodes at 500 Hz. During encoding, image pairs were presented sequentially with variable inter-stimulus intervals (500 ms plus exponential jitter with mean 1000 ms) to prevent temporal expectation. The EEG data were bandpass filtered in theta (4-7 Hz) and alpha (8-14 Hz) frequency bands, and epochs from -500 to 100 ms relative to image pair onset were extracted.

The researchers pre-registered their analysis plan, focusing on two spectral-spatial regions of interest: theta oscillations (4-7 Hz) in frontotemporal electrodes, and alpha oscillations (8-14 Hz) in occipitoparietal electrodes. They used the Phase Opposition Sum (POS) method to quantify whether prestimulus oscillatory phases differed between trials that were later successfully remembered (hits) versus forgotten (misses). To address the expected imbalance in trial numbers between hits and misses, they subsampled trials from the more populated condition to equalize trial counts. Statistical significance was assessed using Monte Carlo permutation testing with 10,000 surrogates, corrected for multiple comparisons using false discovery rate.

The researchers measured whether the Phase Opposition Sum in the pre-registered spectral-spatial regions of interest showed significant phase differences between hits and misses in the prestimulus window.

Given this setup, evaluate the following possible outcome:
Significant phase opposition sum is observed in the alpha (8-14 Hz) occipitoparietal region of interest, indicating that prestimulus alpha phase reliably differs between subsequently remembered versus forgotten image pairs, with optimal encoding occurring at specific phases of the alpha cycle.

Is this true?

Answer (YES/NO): NO